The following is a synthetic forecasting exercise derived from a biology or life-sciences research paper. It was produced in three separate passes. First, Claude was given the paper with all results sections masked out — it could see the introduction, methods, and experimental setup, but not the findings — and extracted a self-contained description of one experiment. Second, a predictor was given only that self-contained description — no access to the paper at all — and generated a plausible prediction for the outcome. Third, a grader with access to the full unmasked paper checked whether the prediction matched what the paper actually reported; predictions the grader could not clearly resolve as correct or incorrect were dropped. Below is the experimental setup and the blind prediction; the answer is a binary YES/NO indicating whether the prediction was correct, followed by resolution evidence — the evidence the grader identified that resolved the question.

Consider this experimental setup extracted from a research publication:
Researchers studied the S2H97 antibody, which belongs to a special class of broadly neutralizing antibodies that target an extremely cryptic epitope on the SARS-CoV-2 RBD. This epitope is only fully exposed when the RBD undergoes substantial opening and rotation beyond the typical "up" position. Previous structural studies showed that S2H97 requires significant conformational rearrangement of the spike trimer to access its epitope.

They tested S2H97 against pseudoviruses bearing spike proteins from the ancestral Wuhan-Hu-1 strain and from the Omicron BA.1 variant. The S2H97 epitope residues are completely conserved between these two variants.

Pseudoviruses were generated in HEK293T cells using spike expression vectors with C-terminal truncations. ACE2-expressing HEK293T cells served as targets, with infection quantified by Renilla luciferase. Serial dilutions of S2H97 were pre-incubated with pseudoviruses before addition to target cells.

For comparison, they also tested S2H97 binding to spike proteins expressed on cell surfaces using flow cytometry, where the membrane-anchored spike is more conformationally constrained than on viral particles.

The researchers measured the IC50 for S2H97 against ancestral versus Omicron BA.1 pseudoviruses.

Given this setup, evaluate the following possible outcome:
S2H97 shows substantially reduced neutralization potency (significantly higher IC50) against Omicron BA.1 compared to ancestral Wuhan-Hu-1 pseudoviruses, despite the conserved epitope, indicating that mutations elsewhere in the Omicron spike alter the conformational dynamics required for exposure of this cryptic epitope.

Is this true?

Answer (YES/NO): YES